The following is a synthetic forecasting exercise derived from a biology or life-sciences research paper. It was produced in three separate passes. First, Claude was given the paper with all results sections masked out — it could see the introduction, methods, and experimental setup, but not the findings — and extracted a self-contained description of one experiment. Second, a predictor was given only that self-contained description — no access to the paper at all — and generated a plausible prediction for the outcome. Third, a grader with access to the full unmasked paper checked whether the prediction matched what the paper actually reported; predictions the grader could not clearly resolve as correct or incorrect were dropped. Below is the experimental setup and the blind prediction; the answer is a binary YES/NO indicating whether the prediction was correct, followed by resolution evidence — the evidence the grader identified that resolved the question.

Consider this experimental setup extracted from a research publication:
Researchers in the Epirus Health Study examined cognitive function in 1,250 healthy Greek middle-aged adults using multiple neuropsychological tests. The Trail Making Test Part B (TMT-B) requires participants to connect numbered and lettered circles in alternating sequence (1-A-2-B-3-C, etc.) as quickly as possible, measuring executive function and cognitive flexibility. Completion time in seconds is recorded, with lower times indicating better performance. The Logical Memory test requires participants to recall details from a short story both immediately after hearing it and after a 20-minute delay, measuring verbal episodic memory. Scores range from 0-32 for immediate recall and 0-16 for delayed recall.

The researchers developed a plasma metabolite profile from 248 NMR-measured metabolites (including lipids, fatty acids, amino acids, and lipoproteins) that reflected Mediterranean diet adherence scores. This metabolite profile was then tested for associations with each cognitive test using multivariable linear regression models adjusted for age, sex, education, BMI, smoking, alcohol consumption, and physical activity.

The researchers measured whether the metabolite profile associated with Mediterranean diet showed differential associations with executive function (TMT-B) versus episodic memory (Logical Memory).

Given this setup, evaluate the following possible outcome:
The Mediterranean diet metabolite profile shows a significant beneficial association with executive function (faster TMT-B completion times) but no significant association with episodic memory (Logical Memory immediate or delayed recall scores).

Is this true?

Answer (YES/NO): NO